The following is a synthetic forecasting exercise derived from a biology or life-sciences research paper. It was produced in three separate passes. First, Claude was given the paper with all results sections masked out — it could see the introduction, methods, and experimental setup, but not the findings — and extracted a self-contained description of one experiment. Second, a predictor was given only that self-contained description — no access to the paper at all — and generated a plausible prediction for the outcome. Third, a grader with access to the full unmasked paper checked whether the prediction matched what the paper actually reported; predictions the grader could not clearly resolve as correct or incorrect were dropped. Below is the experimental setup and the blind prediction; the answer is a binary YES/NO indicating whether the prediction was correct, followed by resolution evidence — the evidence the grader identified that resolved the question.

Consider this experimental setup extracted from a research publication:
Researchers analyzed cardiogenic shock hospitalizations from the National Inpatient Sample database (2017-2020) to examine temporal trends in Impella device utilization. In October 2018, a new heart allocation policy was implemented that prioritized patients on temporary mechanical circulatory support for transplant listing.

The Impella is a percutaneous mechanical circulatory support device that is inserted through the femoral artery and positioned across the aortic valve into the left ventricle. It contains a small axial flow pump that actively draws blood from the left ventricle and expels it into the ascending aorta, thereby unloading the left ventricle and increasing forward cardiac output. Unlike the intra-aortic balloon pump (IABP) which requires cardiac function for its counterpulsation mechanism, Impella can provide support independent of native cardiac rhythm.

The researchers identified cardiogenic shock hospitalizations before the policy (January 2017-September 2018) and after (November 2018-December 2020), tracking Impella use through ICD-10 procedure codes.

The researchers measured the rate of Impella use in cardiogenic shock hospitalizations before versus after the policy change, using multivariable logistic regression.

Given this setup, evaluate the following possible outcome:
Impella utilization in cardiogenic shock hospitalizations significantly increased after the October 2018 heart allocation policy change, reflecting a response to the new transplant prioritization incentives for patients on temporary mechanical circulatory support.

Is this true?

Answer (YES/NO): NO